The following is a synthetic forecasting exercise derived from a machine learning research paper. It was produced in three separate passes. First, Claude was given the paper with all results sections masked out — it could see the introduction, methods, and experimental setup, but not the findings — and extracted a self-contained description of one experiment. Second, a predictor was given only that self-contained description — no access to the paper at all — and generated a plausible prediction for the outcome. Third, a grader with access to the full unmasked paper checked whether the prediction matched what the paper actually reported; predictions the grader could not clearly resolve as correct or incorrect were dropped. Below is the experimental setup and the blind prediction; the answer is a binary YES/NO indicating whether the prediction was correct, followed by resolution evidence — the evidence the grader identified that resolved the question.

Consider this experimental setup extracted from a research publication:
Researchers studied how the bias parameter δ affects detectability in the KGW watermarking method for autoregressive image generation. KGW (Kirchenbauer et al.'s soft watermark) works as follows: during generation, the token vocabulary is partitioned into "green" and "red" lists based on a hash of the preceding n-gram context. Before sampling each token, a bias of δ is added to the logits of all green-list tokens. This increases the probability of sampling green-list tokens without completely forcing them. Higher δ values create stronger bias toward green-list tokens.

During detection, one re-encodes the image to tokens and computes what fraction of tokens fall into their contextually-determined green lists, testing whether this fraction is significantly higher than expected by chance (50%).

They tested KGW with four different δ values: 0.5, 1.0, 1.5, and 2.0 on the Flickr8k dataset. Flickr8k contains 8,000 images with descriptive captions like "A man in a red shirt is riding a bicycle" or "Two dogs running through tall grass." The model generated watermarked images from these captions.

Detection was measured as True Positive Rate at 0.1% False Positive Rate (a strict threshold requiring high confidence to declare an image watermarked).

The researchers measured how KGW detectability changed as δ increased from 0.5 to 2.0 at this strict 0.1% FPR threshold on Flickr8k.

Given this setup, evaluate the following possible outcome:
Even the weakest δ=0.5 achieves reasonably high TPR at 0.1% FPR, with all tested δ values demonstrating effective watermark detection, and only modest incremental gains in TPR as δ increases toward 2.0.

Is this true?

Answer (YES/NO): NO